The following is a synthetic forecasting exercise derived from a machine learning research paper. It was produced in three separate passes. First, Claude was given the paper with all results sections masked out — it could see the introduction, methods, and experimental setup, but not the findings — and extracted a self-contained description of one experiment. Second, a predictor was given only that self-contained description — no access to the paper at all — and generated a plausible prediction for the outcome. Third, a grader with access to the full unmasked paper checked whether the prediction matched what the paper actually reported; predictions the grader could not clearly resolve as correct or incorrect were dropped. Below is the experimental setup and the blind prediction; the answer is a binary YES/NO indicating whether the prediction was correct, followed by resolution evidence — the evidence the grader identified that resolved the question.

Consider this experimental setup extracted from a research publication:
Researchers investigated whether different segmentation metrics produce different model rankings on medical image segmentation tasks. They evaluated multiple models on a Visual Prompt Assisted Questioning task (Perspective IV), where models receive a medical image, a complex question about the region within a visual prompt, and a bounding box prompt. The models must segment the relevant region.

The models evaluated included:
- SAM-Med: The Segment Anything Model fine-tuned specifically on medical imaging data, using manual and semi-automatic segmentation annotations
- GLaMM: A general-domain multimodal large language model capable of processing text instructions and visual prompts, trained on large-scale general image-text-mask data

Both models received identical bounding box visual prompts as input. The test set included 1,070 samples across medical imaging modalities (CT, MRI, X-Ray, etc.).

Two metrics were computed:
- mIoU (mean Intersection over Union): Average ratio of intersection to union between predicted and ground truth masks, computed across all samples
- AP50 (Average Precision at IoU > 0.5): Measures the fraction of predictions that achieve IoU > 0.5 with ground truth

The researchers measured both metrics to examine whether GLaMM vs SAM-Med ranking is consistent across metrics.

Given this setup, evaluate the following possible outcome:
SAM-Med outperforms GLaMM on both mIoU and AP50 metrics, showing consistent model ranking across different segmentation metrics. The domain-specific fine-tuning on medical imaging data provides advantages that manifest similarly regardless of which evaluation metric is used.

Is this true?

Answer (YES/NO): NO